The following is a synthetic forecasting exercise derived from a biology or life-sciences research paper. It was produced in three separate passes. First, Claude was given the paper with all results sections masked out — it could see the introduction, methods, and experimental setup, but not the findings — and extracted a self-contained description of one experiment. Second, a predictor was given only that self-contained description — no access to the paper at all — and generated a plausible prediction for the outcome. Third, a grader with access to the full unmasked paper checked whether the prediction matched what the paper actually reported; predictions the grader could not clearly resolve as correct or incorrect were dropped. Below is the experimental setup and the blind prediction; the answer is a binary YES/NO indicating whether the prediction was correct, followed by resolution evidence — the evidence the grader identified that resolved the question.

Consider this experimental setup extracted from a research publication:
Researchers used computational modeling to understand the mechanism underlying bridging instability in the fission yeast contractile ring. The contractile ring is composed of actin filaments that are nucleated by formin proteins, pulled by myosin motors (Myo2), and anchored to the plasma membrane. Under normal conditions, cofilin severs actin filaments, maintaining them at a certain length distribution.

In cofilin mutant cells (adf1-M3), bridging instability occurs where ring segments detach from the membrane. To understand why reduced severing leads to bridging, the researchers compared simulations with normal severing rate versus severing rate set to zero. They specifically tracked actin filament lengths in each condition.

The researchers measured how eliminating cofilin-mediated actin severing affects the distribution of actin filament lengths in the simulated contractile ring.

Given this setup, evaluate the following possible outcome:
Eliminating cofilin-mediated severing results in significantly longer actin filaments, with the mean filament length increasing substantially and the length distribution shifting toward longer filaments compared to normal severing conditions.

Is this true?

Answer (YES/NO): YES